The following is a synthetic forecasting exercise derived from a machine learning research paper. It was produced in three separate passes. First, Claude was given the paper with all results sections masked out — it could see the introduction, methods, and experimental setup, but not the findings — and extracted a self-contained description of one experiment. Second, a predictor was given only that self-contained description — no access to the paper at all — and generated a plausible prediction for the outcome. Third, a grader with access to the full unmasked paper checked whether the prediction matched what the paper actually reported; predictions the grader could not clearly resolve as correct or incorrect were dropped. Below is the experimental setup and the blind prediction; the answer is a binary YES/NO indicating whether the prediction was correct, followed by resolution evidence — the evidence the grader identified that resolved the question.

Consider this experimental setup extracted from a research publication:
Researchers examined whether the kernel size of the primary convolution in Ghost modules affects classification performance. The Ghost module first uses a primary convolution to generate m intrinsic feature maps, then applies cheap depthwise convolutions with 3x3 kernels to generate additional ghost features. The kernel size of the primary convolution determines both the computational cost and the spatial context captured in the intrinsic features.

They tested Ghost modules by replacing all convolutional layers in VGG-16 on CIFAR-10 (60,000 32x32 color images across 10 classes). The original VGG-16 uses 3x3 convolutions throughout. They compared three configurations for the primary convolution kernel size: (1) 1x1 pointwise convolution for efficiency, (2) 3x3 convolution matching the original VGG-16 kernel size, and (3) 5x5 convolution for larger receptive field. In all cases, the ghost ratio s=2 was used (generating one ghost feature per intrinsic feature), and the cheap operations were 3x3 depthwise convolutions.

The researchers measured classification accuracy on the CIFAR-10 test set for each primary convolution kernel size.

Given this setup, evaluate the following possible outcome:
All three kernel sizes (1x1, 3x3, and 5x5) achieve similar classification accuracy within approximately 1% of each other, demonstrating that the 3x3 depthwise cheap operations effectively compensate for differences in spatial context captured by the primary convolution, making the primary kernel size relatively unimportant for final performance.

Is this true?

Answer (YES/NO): NO